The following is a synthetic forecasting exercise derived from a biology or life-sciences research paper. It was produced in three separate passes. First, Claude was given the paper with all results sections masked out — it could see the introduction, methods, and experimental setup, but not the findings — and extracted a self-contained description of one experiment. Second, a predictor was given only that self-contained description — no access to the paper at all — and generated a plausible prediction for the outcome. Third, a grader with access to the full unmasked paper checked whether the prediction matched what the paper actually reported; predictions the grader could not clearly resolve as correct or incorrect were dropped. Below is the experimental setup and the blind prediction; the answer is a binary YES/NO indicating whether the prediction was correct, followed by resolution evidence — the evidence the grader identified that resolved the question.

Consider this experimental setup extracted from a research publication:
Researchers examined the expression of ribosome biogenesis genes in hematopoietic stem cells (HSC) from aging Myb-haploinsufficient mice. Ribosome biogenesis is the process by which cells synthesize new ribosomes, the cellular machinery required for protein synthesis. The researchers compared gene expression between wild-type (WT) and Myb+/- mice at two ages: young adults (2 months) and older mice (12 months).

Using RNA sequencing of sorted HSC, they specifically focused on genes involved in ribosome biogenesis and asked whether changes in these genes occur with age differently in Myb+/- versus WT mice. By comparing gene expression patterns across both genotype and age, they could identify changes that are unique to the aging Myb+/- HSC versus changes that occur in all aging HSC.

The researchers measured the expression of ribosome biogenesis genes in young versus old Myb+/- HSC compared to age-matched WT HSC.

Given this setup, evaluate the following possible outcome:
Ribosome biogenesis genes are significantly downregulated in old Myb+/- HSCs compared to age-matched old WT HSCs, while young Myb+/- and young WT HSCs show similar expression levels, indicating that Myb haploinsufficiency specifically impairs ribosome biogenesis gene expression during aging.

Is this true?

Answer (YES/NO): NO